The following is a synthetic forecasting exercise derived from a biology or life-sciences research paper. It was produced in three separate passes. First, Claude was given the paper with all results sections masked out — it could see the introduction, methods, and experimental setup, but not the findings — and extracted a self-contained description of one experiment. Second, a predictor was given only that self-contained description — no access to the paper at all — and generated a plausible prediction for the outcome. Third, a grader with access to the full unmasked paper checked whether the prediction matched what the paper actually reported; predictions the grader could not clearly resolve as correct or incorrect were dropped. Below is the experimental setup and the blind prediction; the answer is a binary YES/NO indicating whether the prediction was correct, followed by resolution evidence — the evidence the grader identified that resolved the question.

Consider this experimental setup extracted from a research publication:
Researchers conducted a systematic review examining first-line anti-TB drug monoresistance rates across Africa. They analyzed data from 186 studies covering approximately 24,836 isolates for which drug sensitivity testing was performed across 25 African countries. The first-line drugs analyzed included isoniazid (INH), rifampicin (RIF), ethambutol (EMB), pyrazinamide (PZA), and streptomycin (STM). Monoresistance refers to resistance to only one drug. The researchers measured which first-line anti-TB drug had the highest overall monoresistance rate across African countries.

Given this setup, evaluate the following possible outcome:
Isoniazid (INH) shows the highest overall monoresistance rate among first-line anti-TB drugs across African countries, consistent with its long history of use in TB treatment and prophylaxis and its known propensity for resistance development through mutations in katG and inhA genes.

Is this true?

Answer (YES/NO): YES